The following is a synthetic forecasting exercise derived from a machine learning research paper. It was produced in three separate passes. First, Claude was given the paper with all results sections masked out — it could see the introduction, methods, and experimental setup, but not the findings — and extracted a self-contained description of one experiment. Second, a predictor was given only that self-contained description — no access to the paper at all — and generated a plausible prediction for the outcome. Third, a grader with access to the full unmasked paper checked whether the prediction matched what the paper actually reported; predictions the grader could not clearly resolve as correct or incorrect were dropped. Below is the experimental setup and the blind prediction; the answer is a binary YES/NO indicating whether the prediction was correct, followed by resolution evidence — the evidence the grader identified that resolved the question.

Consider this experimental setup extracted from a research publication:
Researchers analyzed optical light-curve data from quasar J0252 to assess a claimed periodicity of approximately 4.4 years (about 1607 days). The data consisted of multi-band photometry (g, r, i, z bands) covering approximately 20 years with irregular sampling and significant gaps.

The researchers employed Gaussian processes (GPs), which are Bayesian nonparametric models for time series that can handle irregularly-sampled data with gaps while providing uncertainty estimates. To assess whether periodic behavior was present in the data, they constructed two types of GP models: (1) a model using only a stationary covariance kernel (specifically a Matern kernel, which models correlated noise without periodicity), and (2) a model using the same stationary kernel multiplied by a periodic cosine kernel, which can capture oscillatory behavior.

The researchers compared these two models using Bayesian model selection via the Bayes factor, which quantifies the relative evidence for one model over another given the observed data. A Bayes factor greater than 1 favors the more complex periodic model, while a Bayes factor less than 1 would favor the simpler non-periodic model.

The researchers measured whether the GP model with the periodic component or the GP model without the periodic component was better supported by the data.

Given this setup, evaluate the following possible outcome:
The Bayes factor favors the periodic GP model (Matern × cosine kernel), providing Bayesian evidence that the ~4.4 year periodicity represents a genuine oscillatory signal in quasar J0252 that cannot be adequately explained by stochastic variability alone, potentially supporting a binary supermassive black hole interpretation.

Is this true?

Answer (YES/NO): NO